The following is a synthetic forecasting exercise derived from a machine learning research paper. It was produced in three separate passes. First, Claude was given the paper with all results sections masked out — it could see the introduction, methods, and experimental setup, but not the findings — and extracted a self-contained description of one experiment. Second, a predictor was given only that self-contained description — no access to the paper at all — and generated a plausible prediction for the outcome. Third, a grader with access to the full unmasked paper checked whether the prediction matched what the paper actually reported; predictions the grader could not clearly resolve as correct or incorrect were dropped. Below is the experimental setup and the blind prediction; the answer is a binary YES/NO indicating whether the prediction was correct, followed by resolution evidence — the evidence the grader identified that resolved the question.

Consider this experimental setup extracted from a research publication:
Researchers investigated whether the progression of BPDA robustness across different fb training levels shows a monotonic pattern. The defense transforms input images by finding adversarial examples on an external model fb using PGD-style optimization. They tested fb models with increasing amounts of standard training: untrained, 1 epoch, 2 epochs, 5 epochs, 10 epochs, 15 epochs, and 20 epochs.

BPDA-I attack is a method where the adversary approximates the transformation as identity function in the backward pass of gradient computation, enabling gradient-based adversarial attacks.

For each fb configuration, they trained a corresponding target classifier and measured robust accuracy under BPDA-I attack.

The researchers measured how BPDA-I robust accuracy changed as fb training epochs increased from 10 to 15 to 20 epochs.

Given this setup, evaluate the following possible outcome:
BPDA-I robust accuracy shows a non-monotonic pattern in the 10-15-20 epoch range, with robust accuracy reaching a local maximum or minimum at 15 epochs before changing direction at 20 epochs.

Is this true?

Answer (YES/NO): YES